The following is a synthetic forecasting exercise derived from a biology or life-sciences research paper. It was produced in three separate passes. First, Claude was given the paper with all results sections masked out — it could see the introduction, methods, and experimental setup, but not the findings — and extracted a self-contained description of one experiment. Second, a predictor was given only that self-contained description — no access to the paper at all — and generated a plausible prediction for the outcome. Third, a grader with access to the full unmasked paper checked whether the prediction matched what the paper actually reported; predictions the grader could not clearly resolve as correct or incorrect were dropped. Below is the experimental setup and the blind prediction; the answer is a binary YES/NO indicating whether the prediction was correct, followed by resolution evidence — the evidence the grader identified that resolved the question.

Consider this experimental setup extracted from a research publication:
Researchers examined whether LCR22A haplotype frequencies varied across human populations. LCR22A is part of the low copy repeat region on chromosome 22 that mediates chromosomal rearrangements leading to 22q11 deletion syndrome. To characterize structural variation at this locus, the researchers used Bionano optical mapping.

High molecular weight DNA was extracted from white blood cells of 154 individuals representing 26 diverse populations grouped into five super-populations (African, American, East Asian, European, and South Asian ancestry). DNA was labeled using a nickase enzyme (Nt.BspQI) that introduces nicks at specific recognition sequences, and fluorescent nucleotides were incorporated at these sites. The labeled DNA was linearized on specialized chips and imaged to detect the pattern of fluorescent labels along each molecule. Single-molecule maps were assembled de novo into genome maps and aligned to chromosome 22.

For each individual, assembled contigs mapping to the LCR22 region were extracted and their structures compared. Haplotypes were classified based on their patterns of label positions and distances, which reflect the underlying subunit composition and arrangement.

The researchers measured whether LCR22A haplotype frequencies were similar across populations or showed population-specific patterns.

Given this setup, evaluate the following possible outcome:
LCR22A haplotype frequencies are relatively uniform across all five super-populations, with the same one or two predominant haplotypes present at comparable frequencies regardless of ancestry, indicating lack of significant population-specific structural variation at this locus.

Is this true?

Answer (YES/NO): NO